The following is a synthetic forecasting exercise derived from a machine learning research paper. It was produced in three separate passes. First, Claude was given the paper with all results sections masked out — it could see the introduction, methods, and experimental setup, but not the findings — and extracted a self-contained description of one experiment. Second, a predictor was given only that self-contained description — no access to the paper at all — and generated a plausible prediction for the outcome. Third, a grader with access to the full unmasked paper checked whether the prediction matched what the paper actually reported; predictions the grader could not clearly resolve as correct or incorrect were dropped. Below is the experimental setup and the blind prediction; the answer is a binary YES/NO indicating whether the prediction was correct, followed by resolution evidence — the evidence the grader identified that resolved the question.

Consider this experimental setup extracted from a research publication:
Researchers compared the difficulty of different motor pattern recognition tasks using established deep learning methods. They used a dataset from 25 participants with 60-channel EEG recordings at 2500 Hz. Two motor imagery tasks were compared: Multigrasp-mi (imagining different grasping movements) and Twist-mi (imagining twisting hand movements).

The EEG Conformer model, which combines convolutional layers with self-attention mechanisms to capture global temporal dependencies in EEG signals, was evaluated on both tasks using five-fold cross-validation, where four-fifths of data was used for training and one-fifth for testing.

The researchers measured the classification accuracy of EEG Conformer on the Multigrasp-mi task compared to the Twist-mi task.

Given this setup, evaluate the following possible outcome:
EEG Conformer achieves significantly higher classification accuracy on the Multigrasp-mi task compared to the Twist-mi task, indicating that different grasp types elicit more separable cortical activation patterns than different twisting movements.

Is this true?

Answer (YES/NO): NO